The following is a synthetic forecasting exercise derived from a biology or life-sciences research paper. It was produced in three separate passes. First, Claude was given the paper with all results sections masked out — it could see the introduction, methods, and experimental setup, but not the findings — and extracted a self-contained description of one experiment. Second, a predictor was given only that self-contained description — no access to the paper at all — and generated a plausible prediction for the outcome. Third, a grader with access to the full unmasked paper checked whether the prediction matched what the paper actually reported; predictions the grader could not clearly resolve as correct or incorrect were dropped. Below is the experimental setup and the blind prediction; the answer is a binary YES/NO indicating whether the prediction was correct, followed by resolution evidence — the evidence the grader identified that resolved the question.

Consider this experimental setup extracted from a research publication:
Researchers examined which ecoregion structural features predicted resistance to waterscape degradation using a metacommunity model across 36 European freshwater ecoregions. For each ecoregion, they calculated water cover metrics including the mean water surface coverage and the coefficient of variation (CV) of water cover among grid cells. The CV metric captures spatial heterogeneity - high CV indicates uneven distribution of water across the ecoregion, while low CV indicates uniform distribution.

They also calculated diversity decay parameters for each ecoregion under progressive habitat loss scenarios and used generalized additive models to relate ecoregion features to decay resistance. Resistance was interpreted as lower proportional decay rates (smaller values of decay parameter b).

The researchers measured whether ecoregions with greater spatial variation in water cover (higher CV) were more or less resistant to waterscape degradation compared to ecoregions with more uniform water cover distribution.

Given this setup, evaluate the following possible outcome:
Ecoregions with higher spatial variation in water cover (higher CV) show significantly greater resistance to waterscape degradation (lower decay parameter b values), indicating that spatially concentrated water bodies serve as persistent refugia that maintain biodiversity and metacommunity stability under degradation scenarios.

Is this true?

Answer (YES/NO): YES